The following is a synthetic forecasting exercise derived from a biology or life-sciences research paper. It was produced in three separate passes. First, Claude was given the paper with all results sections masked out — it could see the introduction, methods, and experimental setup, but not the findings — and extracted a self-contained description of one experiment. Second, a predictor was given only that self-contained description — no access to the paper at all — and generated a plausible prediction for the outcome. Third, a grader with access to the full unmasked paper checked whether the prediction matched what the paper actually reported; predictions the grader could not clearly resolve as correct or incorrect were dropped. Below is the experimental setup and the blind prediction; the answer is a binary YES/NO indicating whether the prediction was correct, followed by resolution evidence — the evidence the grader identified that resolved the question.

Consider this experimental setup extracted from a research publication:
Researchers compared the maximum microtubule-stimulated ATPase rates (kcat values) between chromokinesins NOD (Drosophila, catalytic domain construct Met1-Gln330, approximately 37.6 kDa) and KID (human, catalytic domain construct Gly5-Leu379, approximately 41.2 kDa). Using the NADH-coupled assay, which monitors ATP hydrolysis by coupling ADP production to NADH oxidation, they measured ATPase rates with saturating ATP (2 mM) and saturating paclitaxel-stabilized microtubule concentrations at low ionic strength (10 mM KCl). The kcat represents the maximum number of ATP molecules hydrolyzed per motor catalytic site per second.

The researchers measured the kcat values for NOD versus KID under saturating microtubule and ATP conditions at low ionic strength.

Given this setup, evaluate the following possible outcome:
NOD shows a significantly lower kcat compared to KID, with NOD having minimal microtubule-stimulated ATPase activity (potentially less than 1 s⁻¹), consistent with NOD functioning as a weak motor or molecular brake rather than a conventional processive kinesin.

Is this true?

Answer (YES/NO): NO